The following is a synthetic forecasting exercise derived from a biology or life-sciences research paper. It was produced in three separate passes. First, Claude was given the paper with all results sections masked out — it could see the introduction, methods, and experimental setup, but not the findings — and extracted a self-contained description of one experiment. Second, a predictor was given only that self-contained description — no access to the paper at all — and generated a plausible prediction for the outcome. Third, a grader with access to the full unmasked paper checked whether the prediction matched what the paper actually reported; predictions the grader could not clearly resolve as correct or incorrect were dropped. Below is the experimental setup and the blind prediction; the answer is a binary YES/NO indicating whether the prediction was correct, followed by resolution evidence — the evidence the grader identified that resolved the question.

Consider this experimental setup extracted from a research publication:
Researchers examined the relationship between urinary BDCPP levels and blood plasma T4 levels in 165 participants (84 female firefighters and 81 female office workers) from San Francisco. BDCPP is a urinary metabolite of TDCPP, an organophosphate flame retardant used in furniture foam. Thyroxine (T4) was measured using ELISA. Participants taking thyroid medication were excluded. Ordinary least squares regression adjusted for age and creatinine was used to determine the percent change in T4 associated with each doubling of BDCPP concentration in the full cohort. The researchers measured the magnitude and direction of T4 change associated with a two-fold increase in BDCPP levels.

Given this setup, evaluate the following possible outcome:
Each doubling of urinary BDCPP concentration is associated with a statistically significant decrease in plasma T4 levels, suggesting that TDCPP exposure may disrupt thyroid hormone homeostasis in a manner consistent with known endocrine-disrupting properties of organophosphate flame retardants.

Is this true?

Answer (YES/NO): YES